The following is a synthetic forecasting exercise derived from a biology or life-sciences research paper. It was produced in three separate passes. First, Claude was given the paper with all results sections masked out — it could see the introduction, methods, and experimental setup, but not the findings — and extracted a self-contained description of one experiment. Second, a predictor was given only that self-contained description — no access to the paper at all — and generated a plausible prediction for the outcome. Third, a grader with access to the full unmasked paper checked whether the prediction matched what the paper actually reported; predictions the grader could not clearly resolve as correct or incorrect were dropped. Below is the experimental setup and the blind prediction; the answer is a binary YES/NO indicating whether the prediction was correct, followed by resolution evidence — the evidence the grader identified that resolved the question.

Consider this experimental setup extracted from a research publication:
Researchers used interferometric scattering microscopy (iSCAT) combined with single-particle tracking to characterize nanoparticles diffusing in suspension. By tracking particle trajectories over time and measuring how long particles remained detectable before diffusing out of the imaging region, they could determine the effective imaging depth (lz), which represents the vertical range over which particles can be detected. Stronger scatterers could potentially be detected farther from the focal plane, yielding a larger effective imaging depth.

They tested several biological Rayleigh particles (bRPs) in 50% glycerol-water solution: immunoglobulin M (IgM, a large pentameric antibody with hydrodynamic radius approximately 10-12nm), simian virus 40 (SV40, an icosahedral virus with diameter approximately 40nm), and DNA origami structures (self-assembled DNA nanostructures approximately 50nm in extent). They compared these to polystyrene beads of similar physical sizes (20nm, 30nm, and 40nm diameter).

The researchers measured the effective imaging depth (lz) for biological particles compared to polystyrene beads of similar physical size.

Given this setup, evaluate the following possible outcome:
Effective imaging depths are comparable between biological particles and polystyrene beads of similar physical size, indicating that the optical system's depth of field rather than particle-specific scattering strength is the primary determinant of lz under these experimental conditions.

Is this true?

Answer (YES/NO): NO